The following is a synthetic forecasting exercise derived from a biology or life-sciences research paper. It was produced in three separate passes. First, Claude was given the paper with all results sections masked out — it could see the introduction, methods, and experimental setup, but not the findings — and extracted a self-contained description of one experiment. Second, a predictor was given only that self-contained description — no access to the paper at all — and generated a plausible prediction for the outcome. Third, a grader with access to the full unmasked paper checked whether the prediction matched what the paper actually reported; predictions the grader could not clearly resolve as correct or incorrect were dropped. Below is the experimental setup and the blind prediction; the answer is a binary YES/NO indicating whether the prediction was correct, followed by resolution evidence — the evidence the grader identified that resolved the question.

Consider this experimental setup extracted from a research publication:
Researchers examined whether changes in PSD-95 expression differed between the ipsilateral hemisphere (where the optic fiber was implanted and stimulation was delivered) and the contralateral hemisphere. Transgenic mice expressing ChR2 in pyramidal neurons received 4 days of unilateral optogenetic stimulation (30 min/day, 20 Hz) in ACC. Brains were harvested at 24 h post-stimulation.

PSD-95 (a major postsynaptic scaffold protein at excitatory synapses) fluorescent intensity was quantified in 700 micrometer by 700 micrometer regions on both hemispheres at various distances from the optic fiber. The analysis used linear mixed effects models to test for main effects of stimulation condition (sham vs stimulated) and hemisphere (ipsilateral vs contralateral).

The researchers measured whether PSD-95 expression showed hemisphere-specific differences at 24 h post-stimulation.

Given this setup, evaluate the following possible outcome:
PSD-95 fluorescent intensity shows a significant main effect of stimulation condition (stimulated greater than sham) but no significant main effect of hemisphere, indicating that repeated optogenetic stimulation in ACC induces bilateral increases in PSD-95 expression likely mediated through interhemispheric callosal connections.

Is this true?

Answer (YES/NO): NO